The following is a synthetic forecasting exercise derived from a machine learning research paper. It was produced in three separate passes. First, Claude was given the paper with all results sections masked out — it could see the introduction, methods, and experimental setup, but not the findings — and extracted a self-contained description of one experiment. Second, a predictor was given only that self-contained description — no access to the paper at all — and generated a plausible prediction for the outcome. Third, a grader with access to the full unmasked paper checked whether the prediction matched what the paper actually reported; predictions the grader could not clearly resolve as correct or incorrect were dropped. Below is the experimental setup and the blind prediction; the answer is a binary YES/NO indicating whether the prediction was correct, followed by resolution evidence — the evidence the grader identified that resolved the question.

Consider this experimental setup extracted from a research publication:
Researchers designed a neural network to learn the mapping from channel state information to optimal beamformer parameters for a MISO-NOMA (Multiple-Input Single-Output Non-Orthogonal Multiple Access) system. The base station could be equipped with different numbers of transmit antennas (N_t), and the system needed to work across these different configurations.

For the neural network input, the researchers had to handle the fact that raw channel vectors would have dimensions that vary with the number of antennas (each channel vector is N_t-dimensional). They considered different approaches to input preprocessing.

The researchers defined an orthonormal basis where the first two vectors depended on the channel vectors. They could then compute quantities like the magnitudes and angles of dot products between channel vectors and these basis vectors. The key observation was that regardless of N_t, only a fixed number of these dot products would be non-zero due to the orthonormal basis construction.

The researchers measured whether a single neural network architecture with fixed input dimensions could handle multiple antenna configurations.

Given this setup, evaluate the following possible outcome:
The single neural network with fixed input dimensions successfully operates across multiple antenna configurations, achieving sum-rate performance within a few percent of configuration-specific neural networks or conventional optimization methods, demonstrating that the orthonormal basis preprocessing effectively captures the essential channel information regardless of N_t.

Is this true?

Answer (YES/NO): NO